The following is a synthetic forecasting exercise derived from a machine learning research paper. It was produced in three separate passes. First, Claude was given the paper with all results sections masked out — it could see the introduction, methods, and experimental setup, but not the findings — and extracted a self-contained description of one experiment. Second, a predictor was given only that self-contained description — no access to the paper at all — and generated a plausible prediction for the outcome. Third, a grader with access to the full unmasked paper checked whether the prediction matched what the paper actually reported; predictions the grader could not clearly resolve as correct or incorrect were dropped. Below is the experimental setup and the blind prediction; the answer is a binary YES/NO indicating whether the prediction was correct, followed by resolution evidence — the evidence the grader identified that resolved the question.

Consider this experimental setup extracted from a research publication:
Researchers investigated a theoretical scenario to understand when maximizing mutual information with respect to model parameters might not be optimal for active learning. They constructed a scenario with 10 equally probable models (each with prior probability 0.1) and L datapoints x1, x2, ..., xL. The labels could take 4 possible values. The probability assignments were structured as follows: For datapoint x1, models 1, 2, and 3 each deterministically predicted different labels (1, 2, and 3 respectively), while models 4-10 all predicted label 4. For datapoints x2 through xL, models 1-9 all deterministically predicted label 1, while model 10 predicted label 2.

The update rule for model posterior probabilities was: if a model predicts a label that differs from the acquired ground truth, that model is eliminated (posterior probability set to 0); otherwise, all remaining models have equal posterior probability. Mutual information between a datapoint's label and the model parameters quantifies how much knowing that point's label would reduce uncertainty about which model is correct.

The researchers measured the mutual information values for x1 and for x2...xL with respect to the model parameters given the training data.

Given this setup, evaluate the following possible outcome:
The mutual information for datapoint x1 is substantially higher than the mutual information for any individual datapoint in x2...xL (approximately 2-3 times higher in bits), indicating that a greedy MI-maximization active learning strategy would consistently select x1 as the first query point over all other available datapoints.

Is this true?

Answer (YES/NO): YES